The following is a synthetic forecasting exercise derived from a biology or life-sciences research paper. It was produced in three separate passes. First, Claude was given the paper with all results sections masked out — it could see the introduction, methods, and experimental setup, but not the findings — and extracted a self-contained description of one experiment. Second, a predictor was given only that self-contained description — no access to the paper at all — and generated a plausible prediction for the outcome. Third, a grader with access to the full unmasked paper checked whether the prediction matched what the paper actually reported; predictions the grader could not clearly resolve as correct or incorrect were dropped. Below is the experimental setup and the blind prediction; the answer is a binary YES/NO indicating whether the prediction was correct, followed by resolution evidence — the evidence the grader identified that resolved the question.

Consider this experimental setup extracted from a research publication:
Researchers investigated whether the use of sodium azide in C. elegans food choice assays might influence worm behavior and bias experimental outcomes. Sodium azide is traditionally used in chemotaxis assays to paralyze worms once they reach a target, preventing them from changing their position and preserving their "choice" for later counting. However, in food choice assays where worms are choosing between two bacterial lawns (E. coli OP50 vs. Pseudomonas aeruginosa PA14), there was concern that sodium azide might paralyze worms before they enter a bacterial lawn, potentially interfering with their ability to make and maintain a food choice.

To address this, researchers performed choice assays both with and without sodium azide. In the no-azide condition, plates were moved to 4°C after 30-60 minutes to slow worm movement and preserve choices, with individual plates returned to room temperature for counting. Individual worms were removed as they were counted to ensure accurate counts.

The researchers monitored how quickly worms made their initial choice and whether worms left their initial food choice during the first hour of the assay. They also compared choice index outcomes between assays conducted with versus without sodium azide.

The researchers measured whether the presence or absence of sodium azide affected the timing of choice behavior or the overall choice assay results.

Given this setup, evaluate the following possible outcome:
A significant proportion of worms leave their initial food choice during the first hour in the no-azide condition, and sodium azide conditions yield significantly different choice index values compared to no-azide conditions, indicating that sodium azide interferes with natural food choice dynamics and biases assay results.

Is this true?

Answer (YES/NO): NO